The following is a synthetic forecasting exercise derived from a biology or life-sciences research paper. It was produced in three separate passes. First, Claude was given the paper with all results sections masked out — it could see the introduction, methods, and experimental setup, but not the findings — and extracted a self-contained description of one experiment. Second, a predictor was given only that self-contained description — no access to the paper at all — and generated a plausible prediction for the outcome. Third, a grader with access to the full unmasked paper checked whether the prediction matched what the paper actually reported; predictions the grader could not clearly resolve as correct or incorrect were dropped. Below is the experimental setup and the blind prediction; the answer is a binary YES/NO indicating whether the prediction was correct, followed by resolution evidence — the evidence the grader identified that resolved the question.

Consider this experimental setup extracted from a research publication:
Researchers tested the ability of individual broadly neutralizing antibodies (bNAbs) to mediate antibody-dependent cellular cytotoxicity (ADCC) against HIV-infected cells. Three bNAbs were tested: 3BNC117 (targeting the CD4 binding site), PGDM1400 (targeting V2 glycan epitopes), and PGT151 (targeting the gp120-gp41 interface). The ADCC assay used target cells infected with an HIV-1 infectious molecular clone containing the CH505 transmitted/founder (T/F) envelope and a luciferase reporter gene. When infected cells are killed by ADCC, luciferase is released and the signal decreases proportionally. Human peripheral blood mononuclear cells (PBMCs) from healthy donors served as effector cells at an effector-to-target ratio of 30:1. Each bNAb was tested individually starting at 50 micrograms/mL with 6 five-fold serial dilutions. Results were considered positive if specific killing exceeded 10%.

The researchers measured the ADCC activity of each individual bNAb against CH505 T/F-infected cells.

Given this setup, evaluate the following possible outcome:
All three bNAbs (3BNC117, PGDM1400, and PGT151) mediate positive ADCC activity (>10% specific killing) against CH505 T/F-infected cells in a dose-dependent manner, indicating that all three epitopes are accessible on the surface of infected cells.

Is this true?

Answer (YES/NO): NO